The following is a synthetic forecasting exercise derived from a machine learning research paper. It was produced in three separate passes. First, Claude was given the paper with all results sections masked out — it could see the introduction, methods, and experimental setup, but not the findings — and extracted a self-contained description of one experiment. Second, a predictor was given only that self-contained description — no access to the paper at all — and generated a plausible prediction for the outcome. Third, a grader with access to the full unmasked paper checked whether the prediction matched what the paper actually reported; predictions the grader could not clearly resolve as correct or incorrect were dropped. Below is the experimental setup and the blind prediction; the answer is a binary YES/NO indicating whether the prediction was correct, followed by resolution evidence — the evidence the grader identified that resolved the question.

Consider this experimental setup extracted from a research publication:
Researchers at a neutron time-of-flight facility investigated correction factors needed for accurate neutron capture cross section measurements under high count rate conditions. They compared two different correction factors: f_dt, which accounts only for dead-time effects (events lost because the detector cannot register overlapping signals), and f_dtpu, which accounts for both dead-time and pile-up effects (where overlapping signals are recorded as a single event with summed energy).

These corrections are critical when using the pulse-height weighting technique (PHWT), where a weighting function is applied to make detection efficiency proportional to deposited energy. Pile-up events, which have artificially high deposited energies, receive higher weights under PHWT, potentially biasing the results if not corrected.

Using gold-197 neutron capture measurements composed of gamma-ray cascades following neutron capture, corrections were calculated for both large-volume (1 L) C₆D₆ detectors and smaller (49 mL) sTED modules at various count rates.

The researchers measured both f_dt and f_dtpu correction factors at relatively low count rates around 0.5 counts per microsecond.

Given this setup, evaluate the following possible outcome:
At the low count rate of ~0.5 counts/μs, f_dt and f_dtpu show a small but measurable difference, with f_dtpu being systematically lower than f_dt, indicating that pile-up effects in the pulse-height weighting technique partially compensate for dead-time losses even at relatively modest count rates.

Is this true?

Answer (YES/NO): NO